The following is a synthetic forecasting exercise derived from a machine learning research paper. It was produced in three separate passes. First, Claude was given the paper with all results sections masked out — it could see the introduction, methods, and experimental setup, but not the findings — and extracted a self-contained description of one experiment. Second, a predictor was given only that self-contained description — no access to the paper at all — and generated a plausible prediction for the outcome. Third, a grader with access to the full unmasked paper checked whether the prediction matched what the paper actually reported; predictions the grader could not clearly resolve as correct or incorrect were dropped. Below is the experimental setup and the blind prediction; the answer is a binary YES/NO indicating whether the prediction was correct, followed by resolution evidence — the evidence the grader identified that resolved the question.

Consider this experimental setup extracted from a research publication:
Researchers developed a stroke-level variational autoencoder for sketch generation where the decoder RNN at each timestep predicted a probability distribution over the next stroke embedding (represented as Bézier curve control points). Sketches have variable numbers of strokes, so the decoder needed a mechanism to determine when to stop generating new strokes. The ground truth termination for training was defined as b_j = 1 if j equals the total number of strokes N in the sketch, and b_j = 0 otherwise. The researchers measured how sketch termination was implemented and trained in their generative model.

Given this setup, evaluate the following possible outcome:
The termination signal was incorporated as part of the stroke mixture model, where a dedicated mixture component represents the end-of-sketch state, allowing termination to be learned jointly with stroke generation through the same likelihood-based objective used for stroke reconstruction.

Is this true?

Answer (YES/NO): NO